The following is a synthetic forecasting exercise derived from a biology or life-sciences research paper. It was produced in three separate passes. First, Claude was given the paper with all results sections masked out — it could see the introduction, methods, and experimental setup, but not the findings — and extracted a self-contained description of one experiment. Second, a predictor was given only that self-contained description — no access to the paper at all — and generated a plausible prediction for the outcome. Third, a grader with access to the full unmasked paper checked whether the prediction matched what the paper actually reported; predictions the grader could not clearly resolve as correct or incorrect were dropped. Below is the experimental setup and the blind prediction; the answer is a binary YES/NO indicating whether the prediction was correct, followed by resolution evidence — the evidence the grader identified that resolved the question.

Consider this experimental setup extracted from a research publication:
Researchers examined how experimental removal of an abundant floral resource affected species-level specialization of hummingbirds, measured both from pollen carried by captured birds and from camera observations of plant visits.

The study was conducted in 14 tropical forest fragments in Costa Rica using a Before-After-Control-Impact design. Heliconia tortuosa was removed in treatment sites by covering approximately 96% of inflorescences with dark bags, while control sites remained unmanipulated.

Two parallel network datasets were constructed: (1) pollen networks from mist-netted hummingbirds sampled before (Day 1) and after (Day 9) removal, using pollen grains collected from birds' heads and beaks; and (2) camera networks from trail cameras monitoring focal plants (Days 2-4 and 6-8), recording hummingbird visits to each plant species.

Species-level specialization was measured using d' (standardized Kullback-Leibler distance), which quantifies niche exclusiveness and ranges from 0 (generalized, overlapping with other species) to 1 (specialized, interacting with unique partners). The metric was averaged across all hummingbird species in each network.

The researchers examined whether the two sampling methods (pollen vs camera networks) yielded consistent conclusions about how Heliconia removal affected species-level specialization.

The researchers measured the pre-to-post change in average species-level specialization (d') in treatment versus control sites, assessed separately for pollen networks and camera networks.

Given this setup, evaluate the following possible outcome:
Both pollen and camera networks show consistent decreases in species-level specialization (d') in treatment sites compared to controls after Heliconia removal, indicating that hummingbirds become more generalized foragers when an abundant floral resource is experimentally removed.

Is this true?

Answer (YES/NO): NO